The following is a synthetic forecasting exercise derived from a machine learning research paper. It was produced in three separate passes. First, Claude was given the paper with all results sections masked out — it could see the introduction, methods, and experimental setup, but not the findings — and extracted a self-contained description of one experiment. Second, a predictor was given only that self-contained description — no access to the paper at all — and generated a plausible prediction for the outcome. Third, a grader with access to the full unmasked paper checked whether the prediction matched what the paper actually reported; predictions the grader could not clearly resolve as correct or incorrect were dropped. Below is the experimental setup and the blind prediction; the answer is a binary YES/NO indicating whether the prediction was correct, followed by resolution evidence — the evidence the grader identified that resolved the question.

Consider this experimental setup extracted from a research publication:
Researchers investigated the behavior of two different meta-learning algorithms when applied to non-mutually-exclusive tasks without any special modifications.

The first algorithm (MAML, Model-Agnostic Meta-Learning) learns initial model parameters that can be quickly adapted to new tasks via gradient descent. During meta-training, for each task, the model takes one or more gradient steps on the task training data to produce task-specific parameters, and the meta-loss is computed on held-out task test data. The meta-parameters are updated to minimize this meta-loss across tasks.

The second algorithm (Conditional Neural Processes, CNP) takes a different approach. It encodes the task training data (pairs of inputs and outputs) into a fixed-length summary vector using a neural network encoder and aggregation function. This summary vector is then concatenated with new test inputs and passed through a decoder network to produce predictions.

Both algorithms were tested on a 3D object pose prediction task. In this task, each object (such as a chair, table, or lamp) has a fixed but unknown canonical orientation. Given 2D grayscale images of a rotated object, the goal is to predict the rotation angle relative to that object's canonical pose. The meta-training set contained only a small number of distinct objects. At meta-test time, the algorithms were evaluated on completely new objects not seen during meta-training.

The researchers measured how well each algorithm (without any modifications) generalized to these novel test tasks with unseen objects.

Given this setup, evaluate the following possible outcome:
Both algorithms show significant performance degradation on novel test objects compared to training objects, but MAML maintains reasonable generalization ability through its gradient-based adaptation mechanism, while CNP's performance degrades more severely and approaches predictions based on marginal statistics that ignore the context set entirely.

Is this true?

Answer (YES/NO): NO